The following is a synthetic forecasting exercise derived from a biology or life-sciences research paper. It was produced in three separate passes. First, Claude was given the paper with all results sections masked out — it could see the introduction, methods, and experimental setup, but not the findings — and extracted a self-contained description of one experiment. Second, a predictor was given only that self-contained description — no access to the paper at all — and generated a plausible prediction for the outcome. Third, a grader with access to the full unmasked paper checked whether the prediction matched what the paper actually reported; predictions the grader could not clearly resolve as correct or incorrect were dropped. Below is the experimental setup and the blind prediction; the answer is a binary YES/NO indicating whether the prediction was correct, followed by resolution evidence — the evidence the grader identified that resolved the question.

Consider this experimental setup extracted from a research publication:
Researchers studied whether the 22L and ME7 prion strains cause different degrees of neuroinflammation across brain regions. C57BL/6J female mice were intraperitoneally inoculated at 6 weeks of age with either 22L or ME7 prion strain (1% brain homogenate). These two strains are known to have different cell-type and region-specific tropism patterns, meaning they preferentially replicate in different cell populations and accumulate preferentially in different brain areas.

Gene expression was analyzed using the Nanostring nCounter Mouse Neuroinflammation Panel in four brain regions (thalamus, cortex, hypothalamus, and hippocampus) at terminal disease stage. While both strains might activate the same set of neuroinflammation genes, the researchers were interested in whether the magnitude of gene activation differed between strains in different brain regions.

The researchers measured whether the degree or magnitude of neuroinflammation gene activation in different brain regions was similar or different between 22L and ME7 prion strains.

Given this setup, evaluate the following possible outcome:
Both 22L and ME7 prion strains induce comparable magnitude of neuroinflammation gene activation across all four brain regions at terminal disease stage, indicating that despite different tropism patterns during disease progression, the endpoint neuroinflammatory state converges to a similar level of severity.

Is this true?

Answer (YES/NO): NO